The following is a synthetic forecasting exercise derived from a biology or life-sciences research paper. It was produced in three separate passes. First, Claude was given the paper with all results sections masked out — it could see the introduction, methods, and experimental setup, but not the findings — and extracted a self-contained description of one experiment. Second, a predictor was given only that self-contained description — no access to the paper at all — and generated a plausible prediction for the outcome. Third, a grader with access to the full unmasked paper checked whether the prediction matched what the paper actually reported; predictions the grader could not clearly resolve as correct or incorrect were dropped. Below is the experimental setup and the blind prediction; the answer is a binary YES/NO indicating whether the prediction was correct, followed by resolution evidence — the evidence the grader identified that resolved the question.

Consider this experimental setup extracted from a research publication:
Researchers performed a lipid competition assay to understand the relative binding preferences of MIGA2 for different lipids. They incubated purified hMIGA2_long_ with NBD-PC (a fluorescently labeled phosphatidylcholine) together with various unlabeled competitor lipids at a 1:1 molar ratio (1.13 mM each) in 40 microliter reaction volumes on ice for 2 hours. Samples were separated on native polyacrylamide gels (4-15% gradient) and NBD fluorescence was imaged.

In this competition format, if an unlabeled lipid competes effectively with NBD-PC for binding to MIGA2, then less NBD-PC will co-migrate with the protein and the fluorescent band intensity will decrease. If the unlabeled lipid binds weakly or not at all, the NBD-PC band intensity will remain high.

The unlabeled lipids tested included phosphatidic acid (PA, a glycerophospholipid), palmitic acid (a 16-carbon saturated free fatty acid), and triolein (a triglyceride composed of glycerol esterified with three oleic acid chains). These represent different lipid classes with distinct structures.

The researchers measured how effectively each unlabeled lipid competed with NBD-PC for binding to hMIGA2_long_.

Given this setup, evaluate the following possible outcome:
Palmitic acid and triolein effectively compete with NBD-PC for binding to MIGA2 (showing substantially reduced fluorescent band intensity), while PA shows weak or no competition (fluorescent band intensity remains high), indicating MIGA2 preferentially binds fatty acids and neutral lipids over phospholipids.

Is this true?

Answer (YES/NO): NO